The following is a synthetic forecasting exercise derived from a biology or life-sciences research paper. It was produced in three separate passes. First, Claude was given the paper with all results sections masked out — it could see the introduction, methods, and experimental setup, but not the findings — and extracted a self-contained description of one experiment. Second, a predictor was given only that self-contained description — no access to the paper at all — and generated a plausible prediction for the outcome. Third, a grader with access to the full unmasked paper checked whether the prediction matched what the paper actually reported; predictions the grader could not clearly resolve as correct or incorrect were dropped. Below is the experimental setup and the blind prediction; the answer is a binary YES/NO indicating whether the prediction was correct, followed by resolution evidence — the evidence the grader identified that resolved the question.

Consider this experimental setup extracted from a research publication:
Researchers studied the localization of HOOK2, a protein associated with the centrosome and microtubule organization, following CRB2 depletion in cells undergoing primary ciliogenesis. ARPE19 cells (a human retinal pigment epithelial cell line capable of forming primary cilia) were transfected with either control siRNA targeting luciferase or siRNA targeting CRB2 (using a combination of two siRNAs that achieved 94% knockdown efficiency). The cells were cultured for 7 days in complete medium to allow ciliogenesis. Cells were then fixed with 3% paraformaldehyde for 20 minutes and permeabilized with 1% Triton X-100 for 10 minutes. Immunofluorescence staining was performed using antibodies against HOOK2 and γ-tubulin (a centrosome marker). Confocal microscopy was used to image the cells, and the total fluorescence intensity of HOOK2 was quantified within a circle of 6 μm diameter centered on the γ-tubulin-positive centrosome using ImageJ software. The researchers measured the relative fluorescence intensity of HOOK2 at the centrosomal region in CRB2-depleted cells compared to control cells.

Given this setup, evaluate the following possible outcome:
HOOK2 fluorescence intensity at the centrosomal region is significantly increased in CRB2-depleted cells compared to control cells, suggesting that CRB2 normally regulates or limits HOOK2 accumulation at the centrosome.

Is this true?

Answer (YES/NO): NO